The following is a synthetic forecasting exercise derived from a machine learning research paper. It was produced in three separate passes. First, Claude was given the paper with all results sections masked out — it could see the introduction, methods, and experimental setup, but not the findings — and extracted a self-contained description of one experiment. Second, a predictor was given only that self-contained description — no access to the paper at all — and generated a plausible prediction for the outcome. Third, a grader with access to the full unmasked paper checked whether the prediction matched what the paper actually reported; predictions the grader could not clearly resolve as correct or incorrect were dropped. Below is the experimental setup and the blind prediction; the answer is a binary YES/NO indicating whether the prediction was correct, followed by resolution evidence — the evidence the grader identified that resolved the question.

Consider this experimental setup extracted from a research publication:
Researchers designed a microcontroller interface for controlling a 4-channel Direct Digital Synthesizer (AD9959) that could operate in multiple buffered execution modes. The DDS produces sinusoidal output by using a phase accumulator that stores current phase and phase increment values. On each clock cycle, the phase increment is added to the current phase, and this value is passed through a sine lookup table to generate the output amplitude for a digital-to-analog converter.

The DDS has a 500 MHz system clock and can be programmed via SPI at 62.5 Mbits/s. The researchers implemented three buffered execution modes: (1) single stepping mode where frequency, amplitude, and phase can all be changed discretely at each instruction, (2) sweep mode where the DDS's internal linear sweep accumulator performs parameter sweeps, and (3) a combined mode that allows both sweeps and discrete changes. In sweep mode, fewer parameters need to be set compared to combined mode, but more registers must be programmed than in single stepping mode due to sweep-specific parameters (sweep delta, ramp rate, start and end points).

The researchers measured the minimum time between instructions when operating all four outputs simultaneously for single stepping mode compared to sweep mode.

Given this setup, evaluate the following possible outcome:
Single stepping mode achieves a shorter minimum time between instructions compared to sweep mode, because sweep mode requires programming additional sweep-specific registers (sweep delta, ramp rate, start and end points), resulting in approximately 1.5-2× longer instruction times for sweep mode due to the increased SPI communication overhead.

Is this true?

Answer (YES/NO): YES